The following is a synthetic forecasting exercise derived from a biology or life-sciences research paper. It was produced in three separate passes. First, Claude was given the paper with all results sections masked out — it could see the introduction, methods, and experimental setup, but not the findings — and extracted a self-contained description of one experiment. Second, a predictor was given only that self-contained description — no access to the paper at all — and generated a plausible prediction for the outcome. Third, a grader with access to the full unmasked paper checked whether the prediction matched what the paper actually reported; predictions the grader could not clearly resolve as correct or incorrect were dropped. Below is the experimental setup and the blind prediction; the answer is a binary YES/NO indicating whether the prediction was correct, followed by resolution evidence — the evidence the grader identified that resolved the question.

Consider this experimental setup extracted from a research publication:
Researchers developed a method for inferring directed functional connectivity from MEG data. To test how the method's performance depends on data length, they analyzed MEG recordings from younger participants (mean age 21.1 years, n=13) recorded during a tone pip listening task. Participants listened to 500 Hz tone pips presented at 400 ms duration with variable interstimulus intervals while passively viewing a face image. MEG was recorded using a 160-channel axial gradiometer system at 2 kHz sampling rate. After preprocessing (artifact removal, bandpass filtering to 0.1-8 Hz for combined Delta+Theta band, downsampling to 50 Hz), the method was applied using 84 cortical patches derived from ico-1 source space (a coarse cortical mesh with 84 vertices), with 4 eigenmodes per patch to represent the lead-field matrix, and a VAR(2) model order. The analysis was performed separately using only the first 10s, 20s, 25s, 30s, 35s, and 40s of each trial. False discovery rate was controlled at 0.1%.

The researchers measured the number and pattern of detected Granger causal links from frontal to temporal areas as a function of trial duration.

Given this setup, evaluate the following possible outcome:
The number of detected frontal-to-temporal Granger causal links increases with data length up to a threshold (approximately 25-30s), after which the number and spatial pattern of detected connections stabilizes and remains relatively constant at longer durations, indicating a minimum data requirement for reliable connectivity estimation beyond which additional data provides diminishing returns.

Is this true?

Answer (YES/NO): YES